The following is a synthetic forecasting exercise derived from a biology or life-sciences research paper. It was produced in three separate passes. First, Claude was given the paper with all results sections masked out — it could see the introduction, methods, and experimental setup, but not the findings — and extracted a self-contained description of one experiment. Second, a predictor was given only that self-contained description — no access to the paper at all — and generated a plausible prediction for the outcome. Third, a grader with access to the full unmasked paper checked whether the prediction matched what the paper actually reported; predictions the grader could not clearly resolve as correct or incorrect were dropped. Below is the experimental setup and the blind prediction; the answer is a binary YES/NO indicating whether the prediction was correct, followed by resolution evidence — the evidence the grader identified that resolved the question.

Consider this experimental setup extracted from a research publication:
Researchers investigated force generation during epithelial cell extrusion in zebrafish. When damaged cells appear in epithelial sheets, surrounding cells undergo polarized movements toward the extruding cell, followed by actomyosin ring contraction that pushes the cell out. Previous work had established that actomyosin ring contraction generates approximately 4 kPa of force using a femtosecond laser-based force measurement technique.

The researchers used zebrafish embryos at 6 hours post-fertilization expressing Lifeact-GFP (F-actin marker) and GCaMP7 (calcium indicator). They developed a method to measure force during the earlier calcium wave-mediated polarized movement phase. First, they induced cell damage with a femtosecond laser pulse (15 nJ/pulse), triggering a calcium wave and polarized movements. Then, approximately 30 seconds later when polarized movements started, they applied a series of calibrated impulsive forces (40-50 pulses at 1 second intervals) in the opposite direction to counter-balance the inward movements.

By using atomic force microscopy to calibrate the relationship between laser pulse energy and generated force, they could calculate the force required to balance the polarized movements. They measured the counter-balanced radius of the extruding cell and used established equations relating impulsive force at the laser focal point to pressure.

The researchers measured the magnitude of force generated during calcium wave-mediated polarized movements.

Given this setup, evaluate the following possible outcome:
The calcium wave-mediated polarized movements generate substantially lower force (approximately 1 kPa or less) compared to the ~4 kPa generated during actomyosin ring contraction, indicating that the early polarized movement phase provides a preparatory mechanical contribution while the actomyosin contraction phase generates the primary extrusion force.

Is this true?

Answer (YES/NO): YES